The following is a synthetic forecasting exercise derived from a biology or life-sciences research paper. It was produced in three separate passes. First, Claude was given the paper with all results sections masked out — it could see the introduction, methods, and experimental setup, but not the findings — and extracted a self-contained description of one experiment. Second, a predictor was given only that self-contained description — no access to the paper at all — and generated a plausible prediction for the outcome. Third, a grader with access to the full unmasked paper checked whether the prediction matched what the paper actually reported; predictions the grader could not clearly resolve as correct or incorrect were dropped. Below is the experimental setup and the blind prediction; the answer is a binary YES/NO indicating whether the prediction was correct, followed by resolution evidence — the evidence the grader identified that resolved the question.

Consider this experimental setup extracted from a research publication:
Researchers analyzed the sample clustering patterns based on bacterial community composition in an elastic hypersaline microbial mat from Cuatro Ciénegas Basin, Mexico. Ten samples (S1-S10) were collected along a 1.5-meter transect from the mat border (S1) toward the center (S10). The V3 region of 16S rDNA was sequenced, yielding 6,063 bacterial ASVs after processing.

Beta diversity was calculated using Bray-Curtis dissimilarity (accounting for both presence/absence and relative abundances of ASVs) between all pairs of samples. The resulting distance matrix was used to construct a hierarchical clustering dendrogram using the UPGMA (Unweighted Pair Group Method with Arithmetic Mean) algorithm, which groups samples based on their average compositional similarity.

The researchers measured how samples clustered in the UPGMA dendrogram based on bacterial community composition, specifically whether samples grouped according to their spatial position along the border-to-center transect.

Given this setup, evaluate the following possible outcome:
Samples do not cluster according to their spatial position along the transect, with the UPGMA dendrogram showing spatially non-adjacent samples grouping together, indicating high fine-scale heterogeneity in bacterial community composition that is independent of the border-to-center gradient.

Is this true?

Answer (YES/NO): YES